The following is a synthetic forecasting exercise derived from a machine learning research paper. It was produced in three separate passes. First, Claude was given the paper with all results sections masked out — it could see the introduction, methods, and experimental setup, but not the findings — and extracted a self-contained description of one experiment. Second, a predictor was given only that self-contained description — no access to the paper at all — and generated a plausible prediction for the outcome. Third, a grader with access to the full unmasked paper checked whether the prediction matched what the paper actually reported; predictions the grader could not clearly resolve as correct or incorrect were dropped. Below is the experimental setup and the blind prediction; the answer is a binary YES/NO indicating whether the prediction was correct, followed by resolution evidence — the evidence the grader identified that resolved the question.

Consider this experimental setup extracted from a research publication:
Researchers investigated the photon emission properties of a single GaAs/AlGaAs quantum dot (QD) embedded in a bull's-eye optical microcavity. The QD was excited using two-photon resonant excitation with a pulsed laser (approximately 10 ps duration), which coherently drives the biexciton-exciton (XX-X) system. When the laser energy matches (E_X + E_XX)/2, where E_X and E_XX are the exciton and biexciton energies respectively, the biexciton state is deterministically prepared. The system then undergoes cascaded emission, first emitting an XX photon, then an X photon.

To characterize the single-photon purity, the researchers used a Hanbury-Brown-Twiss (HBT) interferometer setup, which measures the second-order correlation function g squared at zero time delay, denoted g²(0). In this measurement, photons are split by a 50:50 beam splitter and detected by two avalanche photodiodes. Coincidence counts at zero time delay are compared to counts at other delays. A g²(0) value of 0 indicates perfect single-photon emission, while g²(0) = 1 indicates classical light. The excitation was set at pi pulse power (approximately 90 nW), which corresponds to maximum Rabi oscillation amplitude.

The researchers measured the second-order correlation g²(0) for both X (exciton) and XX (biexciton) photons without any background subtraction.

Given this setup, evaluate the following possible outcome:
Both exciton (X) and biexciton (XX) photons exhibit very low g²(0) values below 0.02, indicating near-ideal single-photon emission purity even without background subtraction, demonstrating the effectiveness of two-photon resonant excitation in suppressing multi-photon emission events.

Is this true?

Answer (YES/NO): YES